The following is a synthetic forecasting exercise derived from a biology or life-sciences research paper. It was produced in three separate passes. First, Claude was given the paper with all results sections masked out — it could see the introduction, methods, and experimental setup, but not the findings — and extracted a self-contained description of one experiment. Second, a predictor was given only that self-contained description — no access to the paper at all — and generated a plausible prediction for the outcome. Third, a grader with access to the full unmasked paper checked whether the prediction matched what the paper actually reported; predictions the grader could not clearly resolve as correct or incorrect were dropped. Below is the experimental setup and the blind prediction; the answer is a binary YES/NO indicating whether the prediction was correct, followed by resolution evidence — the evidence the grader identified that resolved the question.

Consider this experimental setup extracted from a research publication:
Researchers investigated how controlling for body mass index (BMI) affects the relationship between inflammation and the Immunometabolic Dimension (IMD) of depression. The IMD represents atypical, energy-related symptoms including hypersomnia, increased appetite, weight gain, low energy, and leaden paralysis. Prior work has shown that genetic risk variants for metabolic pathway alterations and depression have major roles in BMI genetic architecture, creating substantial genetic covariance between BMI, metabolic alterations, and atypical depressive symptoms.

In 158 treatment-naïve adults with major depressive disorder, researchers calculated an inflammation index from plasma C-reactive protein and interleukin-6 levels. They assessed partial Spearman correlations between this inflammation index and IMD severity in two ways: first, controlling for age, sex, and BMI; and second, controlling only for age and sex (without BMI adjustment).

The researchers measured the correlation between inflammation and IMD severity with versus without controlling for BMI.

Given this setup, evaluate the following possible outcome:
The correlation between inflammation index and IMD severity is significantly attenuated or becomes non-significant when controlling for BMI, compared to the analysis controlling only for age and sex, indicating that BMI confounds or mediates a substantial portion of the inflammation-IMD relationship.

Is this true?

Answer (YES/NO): NO